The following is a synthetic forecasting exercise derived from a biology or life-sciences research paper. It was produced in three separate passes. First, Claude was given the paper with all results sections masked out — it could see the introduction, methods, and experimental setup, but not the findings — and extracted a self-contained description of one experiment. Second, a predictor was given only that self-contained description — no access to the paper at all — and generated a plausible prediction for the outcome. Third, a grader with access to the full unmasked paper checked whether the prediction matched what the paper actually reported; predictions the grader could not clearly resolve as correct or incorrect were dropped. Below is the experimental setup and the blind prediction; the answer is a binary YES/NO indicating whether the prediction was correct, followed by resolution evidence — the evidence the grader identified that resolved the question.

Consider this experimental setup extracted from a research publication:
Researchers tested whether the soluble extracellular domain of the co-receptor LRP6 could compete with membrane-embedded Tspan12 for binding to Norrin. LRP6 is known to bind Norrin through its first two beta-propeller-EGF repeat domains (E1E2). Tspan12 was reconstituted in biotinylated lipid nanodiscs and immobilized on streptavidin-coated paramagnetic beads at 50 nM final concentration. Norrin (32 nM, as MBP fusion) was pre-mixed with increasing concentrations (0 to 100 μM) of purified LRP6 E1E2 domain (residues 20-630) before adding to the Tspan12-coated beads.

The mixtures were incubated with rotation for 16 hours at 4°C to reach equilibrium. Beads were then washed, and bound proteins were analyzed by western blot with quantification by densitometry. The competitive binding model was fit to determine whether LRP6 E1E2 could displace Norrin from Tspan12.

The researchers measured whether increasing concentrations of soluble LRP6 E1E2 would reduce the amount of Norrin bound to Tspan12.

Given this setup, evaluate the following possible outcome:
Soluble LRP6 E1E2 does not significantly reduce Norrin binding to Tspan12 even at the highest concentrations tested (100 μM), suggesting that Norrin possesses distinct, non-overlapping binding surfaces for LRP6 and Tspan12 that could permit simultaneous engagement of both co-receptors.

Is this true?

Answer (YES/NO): NO